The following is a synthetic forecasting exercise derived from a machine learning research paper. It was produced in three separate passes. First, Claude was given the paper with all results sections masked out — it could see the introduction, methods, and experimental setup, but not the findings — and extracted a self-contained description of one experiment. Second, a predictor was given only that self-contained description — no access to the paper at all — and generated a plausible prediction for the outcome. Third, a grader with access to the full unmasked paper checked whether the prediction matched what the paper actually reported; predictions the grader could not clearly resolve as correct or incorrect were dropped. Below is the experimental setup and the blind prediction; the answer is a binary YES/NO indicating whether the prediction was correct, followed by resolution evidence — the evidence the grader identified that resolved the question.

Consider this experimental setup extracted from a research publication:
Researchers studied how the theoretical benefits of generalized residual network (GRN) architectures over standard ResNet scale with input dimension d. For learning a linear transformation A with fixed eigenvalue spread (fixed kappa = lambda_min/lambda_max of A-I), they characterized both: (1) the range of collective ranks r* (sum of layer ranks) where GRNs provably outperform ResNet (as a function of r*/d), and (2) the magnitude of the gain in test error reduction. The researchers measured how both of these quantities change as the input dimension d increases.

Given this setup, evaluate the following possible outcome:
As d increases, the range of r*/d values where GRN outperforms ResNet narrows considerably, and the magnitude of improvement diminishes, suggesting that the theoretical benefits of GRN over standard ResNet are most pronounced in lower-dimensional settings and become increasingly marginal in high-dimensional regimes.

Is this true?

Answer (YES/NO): NO